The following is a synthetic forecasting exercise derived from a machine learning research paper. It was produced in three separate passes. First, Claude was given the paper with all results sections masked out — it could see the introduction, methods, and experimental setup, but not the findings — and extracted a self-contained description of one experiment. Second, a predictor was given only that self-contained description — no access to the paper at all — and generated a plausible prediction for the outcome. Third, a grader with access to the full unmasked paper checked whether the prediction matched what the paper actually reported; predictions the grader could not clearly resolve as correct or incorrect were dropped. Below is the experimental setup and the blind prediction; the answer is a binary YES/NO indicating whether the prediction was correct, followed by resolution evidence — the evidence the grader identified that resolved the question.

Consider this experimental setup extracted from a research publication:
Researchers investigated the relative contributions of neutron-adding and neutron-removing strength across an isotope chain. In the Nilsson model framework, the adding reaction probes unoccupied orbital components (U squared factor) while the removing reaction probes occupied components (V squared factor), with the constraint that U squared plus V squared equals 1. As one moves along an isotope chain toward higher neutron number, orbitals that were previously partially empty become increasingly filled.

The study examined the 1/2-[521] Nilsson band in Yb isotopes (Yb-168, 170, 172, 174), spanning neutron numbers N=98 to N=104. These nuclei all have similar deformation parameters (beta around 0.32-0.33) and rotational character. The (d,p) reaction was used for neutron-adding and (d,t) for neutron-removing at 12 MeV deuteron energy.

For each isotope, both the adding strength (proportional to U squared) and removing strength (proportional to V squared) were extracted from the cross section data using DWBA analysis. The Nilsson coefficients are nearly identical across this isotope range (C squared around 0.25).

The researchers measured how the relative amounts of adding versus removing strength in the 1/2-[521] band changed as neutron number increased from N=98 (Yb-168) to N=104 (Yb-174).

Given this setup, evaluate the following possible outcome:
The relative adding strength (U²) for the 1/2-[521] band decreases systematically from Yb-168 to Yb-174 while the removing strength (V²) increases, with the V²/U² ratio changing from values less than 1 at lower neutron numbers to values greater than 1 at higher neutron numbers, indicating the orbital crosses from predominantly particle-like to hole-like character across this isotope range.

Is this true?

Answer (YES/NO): YES